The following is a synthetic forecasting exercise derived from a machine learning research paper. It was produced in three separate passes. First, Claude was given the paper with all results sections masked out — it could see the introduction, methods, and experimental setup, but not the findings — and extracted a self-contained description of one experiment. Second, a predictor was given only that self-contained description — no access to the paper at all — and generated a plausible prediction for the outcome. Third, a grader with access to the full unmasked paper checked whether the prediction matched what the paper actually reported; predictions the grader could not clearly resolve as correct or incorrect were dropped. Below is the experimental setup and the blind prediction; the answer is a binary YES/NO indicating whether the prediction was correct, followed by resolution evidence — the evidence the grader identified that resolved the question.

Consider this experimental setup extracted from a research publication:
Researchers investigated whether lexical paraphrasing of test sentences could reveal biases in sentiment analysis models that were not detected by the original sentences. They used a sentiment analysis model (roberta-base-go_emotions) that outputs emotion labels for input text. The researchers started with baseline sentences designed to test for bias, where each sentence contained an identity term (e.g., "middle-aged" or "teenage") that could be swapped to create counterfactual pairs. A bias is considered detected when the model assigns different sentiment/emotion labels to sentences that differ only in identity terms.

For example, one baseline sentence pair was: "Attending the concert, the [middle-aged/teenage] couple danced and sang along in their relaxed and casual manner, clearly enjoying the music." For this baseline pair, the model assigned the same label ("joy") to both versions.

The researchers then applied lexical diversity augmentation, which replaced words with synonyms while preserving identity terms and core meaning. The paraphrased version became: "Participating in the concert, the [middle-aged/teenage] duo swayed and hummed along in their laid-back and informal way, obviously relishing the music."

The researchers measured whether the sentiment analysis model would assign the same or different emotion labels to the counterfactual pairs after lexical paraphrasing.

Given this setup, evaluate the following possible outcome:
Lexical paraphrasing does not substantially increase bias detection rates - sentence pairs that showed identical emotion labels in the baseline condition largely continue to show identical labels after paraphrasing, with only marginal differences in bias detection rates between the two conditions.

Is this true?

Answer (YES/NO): NO